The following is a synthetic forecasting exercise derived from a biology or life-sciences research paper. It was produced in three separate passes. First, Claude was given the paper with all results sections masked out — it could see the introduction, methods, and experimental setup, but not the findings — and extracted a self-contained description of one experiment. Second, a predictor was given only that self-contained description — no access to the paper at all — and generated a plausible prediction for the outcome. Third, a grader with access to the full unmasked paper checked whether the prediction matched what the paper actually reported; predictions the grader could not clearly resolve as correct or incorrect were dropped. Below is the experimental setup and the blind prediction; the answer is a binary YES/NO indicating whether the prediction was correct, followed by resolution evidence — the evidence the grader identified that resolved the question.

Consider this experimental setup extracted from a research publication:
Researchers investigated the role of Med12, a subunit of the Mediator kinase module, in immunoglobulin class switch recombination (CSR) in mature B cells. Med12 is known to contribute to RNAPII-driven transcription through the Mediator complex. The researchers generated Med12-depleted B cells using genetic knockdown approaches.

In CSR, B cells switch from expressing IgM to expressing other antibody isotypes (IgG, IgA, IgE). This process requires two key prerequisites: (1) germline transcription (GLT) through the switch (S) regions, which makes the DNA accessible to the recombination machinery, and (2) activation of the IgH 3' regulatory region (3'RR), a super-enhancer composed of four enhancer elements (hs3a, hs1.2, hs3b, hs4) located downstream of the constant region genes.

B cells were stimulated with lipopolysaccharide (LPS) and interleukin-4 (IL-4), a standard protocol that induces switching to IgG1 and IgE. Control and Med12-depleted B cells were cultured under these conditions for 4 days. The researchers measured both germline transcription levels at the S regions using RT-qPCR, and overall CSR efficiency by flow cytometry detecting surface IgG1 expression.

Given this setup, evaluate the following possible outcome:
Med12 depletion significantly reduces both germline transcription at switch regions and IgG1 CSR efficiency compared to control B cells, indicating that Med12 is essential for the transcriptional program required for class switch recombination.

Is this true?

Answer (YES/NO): NO